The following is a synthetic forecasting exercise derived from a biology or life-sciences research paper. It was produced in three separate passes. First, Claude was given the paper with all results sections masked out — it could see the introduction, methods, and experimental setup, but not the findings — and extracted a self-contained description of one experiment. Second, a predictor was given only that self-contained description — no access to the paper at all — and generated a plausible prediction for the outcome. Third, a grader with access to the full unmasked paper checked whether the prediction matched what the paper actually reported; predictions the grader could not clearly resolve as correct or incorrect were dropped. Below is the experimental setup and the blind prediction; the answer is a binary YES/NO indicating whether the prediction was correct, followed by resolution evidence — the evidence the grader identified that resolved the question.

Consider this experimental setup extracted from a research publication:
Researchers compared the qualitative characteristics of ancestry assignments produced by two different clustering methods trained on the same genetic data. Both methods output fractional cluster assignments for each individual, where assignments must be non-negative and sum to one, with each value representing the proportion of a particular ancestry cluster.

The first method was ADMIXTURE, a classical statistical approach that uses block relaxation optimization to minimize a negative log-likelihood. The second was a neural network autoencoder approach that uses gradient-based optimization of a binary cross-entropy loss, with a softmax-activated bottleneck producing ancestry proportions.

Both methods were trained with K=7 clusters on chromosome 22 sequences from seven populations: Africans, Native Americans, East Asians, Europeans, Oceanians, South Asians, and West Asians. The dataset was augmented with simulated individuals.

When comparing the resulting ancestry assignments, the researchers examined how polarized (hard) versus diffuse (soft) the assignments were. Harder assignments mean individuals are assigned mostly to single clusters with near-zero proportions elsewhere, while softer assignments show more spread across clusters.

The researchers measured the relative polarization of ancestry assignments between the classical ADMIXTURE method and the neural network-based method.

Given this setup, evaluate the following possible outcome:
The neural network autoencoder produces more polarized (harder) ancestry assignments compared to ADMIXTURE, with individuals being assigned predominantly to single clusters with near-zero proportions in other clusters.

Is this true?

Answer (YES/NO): YES